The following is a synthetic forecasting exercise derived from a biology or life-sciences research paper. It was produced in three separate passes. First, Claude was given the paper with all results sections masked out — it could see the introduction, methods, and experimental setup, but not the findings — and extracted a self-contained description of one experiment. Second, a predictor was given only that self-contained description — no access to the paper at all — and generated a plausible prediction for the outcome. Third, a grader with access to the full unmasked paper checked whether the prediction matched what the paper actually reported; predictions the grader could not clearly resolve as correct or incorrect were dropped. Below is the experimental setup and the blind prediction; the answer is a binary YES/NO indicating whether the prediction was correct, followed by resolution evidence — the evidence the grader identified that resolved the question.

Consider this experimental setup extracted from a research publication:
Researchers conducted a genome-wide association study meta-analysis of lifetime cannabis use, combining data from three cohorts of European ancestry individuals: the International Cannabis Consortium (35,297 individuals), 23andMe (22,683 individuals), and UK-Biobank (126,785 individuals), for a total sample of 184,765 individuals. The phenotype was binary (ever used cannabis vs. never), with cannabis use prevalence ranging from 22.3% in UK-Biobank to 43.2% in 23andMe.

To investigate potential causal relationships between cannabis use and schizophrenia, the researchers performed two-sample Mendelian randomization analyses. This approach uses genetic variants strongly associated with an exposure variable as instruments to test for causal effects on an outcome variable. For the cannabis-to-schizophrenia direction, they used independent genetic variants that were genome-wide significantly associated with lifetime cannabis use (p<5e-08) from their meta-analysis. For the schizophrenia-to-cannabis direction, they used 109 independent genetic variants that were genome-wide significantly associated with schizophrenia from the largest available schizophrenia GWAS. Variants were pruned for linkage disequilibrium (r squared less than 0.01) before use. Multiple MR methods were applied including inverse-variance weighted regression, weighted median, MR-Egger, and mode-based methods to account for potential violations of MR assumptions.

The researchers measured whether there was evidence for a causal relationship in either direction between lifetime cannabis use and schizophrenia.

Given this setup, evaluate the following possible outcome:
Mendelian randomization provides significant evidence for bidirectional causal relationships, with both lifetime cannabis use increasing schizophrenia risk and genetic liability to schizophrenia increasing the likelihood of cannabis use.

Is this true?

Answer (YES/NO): NO